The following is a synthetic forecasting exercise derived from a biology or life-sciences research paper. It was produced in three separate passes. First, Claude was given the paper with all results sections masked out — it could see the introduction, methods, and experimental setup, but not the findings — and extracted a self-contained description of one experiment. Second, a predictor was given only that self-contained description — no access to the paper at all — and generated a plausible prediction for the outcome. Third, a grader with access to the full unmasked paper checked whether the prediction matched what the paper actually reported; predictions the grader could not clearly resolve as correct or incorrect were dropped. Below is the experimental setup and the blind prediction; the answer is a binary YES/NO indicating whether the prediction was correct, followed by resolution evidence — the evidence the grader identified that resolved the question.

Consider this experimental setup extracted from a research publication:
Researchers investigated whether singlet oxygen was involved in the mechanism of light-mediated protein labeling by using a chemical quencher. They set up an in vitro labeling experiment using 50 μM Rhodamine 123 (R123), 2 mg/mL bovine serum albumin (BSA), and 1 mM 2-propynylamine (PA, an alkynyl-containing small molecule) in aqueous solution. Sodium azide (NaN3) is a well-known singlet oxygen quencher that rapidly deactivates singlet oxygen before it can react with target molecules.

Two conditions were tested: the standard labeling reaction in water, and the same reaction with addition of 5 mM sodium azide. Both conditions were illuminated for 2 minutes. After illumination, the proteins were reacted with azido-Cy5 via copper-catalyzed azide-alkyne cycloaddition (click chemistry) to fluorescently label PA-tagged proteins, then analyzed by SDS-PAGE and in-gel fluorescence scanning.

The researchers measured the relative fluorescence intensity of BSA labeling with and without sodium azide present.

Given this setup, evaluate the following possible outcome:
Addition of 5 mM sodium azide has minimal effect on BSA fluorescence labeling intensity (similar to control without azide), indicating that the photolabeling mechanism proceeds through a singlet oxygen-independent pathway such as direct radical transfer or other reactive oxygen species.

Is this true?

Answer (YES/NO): NO